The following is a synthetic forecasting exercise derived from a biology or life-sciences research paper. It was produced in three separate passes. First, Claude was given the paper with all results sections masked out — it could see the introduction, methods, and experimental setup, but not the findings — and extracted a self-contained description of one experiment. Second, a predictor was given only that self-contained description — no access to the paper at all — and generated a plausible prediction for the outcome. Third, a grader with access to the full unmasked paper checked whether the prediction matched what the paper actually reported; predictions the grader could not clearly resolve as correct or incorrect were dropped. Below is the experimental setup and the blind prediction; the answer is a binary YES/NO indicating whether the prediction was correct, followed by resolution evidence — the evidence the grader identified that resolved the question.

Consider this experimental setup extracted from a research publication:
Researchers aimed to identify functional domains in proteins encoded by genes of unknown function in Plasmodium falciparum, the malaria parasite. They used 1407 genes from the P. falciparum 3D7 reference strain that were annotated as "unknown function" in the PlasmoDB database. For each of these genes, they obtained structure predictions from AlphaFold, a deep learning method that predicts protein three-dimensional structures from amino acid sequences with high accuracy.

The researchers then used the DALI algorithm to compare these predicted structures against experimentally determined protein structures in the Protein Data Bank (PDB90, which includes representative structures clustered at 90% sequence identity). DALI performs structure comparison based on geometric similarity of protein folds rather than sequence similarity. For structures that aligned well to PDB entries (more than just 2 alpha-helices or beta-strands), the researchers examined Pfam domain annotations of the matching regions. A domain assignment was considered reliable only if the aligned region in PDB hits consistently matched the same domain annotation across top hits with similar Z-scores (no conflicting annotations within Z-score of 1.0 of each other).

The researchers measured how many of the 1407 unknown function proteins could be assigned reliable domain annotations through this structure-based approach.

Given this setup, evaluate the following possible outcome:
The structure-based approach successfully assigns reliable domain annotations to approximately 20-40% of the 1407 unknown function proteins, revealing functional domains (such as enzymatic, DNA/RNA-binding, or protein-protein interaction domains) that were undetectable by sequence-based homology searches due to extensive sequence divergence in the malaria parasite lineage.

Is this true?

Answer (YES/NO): YES